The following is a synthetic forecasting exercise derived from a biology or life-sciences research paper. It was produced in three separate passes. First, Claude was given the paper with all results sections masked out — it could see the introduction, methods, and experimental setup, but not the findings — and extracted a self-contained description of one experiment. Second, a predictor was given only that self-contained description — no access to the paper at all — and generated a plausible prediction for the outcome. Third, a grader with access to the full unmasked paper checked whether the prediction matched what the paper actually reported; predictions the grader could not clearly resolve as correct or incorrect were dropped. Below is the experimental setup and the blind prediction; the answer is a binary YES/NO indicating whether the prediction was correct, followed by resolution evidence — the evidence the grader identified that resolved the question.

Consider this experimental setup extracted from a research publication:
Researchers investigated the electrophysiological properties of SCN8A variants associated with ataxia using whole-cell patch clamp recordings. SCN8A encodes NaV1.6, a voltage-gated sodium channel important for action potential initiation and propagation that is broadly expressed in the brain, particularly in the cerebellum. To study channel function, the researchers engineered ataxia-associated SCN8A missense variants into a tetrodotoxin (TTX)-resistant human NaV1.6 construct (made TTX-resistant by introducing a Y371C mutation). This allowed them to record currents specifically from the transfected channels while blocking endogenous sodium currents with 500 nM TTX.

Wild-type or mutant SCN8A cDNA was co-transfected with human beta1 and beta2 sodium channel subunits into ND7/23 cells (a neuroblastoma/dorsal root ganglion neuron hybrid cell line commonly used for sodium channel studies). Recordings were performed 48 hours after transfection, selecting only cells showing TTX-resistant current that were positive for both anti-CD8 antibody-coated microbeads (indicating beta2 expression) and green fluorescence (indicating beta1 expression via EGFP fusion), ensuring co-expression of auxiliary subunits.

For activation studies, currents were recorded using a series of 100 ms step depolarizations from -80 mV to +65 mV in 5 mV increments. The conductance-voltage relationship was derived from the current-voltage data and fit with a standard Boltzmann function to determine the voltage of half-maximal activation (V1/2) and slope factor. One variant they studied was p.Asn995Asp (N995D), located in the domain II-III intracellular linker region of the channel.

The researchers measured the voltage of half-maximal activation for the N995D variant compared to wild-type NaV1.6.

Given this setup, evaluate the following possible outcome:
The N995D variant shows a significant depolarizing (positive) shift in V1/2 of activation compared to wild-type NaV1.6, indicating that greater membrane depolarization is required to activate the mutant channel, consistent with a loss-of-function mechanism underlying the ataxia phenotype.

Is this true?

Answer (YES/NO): YES